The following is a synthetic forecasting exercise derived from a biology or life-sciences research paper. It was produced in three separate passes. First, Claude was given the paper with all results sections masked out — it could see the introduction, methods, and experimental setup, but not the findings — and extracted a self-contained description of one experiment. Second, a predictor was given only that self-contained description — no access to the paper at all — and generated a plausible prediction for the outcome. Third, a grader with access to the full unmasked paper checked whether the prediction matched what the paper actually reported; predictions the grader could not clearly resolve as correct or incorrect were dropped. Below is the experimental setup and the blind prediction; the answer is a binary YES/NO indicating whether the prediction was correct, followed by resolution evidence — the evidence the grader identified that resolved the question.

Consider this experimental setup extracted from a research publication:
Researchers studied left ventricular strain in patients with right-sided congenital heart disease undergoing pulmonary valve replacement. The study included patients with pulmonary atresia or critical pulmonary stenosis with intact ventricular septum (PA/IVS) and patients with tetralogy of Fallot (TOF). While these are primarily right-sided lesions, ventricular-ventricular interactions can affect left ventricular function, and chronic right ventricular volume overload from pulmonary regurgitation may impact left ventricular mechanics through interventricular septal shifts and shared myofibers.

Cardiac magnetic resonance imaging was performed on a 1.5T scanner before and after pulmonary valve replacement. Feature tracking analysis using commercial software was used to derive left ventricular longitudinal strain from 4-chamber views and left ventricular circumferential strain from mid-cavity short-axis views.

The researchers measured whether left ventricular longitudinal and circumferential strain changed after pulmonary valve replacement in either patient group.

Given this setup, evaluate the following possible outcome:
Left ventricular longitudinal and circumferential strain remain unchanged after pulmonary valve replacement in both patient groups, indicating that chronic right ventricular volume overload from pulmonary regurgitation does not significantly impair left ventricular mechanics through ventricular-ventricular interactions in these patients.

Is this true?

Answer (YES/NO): YES